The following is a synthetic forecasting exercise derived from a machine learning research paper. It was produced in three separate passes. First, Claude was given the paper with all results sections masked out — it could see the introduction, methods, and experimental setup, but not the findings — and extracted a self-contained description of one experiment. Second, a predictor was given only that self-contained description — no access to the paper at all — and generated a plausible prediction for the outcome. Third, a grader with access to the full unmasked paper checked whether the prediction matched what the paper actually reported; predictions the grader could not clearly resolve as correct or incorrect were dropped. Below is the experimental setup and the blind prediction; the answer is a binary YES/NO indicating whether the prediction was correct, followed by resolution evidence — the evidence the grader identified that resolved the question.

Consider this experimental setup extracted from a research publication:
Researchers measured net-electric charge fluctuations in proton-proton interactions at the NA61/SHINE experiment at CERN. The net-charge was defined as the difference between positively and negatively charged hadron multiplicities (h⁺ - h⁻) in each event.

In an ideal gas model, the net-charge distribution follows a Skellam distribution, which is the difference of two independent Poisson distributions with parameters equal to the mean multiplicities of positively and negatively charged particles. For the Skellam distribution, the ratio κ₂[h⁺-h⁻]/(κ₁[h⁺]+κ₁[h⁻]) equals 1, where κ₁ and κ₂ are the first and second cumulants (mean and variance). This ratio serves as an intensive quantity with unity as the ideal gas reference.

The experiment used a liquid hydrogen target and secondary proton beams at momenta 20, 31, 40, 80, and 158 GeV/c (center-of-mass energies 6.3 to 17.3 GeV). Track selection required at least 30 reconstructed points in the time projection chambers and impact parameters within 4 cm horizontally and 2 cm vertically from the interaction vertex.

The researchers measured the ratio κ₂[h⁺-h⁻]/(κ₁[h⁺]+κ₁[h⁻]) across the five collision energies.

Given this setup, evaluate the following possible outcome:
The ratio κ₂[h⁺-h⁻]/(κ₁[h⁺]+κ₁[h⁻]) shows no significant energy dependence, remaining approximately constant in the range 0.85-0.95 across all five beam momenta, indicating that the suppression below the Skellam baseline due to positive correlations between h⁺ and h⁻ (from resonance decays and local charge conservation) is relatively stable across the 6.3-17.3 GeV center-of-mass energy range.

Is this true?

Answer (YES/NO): NO